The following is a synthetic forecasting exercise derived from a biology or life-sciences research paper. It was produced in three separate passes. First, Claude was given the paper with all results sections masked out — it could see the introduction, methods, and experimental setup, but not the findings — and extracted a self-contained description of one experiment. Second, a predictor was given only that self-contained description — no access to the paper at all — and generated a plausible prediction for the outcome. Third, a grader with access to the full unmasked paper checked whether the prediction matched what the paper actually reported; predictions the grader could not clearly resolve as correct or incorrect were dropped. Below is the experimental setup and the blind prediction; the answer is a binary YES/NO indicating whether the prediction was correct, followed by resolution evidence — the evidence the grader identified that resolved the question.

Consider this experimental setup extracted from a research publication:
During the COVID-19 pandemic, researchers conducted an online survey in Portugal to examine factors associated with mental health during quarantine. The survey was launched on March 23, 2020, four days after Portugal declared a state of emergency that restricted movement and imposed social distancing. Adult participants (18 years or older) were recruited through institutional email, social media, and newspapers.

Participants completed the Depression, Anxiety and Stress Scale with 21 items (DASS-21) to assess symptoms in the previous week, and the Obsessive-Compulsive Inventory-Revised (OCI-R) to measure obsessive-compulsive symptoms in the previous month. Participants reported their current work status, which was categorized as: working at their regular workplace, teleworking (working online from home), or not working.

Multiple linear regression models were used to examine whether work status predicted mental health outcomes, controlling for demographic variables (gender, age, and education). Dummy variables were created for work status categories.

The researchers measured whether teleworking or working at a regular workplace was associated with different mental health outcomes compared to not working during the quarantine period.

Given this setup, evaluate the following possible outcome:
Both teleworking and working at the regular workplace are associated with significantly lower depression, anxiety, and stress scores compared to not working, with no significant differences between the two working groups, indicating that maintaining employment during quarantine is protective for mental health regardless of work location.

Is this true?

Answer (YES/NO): NO